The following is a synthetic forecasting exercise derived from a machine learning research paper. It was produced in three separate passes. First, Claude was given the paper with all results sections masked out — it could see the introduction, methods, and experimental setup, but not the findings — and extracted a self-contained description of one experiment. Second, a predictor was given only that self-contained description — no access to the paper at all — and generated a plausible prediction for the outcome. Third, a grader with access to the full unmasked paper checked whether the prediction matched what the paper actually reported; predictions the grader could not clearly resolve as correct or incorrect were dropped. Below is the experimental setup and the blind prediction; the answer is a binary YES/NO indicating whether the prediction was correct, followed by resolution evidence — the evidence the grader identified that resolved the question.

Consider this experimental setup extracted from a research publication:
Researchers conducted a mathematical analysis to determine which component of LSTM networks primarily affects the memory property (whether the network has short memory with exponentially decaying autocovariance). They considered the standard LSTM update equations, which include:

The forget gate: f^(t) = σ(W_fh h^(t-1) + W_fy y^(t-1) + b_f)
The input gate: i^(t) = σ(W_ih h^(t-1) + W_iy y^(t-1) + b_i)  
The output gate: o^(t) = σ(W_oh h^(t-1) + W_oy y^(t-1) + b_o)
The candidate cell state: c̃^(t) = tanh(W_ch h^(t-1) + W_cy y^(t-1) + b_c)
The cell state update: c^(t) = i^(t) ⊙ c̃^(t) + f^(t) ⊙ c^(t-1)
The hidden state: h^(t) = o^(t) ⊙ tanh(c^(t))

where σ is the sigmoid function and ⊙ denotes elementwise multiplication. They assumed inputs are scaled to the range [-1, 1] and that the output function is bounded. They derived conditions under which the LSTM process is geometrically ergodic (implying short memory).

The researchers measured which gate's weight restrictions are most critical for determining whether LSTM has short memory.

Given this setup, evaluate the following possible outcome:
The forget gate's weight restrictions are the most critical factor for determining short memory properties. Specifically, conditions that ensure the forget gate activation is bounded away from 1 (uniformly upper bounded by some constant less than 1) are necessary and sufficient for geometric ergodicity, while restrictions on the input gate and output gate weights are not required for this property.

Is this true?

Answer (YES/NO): NO